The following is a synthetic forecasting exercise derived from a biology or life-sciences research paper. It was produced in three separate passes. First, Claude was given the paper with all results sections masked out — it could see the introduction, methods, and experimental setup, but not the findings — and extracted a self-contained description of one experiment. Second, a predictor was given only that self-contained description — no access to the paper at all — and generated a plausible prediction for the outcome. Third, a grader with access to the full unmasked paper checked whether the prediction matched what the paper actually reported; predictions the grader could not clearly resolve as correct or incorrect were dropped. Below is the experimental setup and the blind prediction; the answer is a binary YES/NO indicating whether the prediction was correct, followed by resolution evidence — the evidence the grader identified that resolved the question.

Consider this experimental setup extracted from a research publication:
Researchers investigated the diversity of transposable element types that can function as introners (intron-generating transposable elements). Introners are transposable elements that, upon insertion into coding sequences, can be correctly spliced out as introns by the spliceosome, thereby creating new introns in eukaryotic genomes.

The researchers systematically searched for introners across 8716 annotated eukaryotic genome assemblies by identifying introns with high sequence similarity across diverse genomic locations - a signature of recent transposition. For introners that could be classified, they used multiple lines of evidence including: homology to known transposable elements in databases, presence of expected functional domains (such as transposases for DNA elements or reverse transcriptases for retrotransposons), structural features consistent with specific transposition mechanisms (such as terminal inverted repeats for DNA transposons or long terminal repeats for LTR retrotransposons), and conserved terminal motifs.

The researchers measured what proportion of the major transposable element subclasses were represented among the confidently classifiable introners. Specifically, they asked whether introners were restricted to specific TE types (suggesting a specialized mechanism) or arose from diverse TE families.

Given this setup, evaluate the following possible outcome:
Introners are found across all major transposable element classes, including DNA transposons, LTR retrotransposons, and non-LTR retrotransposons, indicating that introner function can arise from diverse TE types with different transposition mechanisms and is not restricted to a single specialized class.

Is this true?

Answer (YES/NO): YES